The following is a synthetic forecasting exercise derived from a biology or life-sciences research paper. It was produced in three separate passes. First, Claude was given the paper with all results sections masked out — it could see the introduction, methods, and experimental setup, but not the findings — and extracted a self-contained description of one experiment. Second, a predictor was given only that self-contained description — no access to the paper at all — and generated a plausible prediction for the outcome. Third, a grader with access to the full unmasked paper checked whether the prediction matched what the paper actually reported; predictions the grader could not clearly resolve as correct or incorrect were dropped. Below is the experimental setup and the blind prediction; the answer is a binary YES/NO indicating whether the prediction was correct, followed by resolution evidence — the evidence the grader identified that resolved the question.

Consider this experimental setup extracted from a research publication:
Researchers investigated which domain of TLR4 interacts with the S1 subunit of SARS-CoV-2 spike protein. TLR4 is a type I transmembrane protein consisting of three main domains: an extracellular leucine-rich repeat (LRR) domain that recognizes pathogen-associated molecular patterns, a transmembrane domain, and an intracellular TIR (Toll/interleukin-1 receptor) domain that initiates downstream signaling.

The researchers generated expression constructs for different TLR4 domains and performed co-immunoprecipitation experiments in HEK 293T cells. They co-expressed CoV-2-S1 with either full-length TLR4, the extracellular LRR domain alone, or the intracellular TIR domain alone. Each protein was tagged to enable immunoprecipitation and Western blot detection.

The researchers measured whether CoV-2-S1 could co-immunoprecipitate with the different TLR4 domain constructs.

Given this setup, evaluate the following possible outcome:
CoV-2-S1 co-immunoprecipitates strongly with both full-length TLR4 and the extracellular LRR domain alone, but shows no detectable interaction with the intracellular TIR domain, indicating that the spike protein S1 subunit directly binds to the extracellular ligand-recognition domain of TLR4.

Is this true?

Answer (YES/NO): YES